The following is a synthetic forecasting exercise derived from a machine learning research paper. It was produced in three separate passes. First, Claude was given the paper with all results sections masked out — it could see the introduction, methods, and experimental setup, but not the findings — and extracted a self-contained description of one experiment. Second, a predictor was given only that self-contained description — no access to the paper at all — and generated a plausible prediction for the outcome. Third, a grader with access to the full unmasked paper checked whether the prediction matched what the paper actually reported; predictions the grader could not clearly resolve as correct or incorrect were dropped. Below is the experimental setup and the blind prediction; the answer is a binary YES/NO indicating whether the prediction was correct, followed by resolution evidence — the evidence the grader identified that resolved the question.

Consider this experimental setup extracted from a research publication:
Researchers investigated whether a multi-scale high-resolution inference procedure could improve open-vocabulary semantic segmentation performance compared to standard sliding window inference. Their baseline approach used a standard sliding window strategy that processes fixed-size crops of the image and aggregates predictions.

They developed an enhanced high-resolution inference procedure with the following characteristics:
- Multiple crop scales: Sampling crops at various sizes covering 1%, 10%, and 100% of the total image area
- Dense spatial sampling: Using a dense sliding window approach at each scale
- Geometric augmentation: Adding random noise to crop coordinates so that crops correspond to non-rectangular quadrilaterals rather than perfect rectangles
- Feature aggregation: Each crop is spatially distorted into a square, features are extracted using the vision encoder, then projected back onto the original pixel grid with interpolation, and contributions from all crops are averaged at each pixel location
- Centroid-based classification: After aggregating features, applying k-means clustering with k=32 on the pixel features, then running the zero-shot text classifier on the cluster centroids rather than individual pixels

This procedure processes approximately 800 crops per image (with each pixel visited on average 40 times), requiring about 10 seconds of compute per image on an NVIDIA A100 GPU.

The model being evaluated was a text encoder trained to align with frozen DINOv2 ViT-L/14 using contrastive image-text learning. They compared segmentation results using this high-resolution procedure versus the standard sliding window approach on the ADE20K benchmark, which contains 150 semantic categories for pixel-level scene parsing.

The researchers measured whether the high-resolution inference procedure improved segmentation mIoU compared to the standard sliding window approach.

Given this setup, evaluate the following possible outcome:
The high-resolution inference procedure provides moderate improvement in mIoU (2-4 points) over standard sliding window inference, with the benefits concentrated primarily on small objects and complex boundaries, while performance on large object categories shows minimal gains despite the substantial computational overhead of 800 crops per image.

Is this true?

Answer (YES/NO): NO